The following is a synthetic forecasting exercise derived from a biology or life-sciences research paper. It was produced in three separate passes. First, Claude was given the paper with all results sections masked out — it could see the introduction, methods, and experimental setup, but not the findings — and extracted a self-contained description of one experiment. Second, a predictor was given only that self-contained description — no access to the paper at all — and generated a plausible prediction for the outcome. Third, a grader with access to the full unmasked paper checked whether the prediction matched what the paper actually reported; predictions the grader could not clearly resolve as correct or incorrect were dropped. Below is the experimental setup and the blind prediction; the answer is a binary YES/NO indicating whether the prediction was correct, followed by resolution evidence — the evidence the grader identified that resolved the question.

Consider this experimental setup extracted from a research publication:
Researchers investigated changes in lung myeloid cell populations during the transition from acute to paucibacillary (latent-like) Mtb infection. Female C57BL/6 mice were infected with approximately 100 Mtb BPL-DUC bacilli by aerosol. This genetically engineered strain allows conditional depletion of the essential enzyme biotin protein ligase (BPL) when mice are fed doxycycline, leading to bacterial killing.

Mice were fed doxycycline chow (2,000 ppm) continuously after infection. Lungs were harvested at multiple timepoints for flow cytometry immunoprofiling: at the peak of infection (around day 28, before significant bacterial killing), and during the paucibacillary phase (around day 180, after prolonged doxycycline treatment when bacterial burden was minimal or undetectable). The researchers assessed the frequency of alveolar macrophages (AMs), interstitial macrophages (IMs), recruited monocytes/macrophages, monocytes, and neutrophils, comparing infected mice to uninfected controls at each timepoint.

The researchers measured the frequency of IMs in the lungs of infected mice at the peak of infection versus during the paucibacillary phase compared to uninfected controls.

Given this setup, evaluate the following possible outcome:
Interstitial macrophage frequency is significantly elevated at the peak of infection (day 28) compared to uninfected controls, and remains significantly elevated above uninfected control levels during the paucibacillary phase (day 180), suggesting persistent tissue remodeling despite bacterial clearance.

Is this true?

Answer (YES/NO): NO